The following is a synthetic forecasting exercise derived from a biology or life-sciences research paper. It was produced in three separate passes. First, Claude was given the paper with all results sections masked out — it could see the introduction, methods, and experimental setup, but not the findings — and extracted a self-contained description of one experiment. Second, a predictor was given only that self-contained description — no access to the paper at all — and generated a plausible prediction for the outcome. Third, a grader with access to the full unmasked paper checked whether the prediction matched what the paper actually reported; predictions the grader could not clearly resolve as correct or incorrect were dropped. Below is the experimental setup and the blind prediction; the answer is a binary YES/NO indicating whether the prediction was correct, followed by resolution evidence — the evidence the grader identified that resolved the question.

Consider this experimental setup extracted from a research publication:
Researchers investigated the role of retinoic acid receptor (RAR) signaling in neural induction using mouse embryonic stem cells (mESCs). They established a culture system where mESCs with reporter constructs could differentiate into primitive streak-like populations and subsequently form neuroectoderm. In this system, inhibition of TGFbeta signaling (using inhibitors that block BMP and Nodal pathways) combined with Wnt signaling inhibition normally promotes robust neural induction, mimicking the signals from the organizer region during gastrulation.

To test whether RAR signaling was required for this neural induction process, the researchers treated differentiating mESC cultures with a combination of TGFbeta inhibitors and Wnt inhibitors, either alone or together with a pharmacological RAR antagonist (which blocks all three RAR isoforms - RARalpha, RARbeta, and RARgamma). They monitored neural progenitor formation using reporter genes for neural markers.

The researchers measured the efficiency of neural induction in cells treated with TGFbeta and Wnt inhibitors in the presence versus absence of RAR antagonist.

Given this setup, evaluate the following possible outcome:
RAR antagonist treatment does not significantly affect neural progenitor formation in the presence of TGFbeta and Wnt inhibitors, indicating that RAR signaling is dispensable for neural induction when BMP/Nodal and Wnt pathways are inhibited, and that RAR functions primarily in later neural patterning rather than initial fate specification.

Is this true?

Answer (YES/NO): NO